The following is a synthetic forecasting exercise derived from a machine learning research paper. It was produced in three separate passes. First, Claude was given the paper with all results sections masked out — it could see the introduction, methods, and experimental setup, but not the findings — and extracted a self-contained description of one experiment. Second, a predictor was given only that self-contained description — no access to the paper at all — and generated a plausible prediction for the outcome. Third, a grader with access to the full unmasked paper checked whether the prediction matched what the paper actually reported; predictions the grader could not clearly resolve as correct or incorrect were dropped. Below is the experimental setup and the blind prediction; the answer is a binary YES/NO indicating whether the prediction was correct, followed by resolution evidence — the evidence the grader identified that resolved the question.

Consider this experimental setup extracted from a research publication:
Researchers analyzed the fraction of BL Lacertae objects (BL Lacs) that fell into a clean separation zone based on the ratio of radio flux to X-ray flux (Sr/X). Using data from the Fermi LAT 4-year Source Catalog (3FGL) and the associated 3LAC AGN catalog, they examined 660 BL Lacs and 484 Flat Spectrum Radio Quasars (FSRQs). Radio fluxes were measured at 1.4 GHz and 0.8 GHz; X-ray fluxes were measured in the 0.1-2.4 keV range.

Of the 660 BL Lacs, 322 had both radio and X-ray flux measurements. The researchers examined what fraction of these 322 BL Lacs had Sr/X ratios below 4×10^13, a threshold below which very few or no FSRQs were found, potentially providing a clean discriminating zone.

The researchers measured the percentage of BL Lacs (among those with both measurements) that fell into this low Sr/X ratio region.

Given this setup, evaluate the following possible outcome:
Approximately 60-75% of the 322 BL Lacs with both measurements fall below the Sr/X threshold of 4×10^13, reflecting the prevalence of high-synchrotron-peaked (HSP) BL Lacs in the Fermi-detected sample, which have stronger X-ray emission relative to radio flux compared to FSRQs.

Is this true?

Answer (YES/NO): NO